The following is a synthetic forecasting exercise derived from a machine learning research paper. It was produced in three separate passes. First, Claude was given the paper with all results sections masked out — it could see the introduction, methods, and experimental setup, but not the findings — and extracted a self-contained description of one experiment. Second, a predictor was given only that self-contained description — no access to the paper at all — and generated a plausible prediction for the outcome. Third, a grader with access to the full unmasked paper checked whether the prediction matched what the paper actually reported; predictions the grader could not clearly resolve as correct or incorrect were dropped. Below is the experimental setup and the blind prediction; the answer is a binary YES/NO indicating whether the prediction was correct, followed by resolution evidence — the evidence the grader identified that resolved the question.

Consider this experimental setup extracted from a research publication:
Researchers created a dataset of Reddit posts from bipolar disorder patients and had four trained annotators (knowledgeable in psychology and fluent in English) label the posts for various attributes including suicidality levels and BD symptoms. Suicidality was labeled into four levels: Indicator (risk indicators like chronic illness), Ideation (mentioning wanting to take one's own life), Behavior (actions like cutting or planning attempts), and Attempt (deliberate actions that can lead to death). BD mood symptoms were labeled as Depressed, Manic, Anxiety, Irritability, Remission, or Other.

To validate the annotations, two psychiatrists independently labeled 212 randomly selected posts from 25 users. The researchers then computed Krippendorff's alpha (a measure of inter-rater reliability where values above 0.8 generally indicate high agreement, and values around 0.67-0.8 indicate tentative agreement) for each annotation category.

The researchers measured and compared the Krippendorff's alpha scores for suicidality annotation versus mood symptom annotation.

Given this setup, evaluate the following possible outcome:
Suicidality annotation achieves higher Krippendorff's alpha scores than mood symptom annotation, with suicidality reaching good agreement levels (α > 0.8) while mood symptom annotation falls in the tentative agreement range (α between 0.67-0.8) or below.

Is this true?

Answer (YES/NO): YES